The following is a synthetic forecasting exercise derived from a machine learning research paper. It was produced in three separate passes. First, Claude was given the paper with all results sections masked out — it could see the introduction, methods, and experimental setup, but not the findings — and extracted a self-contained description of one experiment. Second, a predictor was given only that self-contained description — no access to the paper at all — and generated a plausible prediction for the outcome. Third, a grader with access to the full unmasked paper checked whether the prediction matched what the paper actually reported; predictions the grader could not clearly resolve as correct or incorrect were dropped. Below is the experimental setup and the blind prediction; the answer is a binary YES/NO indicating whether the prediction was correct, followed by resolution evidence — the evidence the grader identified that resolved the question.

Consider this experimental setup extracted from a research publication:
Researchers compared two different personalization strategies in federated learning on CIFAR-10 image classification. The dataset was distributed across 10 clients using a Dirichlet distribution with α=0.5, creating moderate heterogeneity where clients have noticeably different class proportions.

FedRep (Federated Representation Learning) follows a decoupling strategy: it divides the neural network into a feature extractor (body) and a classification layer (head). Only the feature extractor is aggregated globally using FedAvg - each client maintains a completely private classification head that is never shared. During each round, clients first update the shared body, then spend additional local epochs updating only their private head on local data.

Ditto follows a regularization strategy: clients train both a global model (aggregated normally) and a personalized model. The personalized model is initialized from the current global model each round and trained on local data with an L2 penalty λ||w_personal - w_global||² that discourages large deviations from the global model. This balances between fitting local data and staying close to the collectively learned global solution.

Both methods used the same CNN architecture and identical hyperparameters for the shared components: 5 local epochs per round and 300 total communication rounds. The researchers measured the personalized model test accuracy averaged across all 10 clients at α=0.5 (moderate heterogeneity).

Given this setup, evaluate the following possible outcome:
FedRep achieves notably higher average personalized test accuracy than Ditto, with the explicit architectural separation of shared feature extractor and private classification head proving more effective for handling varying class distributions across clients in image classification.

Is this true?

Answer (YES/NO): NO